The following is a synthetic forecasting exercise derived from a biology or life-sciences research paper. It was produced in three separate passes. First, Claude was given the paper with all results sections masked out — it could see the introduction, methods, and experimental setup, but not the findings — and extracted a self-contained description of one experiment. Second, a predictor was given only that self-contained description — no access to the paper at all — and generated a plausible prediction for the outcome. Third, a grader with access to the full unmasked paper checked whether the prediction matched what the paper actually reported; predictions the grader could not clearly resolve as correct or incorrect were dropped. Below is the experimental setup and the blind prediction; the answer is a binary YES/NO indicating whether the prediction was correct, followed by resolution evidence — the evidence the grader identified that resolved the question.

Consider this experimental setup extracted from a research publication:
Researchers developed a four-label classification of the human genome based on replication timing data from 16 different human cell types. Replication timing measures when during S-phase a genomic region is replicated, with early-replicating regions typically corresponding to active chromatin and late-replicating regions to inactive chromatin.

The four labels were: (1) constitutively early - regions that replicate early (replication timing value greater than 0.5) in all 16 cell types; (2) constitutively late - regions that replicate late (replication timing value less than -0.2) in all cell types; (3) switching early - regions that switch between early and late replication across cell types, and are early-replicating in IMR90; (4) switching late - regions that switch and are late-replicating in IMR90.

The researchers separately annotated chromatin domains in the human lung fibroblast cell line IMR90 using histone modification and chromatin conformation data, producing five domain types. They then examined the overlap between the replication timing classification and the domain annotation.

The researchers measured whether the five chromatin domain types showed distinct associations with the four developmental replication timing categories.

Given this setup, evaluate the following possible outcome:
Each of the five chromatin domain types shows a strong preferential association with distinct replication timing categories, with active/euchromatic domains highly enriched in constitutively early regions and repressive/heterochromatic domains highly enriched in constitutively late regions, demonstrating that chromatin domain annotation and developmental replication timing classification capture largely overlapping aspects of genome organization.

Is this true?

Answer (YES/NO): NO